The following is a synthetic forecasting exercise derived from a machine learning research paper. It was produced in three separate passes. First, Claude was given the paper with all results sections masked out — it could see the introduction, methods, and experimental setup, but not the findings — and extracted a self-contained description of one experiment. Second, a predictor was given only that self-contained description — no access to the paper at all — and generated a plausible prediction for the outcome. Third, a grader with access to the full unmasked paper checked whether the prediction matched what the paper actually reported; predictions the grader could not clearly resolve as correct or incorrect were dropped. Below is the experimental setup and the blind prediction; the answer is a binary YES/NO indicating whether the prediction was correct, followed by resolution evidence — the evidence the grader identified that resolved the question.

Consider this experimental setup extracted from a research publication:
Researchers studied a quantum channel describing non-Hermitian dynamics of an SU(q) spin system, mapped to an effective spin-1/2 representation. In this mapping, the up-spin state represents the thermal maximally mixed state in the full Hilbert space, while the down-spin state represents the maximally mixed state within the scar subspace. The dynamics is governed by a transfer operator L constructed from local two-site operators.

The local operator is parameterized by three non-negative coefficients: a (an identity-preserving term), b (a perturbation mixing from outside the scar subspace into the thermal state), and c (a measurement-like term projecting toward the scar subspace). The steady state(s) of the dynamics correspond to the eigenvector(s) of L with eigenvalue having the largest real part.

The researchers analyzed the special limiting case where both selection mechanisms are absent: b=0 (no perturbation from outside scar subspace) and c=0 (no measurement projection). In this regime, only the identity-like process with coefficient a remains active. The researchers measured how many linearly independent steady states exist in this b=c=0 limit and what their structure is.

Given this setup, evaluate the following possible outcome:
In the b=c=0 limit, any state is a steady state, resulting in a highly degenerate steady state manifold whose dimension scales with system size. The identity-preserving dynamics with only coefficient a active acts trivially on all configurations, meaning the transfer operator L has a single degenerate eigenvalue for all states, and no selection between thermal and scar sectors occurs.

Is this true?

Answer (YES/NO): NO